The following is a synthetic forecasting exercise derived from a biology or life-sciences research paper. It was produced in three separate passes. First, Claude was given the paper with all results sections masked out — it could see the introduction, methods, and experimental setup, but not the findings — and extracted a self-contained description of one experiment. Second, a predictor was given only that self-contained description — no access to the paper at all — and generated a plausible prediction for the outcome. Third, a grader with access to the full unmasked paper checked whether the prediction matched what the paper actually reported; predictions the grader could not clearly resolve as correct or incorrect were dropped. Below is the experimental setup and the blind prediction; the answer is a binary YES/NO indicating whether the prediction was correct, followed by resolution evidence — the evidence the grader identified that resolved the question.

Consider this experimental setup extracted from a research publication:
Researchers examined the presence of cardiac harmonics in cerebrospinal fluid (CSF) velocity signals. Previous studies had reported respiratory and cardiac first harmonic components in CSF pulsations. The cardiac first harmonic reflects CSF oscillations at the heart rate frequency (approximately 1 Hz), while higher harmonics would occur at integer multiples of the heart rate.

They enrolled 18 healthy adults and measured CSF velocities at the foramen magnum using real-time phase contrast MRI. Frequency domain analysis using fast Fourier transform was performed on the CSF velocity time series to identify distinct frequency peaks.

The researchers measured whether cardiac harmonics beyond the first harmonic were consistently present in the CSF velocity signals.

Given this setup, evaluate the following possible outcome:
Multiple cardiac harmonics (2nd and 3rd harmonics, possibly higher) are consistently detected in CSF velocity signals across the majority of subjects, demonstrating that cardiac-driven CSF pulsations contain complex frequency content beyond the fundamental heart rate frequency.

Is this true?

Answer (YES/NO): NO